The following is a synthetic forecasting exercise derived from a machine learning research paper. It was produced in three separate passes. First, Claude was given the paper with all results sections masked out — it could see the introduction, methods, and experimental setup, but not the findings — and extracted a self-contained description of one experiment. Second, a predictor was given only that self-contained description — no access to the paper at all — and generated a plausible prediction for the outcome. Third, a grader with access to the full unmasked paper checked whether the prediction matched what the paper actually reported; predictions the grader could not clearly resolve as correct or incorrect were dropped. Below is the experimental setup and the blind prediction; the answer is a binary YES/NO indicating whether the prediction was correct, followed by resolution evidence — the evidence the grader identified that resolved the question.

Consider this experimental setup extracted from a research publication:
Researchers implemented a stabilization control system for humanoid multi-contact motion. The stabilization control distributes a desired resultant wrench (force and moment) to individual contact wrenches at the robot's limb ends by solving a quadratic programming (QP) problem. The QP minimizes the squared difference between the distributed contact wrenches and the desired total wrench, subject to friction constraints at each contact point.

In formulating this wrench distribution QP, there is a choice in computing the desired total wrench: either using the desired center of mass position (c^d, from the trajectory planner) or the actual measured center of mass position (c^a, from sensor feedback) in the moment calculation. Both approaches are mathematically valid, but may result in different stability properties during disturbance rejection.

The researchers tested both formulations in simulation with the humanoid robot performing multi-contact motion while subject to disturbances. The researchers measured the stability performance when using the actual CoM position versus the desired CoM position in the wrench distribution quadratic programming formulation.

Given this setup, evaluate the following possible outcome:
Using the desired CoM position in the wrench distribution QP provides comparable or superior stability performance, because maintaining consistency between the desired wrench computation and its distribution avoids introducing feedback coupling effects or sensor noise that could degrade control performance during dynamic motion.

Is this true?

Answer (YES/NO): NO